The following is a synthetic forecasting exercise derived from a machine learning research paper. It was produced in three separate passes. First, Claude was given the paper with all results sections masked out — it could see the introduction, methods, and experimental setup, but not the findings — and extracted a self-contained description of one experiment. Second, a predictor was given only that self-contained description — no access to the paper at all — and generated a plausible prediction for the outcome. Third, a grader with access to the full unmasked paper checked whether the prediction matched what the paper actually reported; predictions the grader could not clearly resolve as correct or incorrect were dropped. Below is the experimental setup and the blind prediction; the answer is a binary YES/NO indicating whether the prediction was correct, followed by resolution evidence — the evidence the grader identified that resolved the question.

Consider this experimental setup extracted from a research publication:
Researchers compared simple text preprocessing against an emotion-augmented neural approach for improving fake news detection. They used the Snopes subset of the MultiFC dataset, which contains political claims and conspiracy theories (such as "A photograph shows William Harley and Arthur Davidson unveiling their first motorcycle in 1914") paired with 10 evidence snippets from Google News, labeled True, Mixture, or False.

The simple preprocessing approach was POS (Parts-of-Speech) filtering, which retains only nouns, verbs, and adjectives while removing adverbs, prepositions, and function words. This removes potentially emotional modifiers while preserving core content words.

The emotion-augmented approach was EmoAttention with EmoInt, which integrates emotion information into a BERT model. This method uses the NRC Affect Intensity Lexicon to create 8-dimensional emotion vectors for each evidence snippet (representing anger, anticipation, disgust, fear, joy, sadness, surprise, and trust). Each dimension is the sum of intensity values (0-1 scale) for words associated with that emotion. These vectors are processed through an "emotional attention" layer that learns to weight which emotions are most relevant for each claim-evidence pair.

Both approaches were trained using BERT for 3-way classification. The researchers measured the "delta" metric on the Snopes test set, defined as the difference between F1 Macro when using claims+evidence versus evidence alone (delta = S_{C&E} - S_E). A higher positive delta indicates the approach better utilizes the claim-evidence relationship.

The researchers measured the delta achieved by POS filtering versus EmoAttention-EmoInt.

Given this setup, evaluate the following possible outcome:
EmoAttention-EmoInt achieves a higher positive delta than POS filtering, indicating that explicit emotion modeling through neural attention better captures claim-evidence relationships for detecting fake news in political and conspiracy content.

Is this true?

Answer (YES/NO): NO